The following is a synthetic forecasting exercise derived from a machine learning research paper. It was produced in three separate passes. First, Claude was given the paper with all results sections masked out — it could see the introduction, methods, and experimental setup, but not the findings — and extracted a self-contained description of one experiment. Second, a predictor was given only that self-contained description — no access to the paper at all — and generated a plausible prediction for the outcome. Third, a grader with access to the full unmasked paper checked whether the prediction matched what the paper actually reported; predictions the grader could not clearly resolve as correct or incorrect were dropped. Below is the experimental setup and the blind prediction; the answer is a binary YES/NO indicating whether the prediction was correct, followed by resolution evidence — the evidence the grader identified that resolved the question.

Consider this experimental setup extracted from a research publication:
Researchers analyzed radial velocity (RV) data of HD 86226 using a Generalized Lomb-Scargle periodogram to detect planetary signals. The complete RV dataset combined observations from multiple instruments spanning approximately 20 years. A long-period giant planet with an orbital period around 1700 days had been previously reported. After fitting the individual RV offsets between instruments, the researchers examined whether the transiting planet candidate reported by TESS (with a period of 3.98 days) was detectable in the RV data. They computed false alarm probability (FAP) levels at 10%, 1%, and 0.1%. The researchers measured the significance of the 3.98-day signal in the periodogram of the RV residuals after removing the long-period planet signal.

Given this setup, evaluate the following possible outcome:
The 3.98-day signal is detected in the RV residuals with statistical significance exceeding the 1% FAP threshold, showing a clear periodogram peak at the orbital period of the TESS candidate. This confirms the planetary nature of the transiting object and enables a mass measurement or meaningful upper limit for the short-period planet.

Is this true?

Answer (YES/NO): YES